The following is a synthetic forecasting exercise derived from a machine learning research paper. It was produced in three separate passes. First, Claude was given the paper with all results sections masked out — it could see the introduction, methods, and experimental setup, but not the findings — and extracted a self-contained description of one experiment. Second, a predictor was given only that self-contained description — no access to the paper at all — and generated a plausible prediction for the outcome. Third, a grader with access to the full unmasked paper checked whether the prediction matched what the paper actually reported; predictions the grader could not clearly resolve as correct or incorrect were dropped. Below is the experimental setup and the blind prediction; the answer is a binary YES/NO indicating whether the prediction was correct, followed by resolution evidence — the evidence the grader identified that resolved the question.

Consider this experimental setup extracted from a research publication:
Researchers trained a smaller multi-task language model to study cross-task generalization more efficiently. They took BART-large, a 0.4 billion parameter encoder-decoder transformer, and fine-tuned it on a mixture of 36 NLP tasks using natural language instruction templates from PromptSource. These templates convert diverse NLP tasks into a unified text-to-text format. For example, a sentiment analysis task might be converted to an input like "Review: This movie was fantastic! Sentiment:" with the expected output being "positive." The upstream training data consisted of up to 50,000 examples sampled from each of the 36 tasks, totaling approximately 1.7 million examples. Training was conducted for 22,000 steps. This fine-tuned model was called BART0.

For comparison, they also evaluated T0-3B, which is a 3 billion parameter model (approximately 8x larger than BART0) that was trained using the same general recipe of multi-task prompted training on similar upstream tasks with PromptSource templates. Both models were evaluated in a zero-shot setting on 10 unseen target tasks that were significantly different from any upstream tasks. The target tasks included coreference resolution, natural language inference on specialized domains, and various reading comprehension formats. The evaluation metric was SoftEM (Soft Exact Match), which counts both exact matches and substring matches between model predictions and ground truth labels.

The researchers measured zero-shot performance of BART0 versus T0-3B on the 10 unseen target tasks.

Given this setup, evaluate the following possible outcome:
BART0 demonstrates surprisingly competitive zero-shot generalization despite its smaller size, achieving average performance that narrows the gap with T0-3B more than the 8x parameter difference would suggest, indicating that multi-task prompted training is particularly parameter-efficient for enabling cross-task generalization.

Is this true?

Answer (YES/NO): YES